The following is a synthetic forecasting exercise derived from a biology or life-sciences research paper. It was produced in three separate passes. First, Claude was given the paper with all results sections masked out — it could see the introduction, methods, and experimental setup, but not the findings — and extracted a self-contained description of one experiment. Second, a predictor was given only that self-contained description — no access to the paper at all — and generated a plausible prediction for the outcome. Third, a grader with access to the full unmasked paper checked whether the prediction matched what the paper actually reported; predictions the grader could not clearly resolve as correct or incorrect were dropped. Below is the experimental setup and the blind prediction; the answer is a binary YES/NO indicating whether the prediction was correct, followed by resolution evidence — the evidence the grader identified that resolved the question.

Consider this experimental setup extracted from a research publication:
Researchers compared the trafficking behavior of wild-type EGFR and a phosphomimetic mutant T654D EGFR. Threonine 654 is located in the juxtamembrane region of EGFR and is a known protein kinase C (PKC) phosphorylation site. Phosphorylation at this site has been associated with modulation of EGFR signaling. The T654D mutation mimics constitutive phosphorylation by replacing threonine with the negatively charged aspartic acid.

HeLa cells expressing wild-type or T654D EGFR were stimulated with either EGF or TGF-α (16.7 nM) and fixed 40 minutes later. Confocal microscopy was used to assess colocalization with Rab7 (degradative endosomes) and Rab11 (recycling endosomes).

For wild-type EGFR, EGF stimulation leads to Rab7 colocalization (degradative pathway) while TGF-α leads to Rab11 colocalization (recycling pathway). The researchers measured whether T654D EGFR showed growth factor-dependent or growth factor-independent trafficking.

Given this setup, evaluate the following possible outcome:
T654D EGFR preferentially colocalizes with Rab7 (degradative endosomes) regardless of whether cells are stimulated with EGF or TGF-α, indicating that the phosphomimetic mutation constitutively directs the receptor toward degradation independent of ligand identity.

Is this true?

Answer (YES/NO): NO